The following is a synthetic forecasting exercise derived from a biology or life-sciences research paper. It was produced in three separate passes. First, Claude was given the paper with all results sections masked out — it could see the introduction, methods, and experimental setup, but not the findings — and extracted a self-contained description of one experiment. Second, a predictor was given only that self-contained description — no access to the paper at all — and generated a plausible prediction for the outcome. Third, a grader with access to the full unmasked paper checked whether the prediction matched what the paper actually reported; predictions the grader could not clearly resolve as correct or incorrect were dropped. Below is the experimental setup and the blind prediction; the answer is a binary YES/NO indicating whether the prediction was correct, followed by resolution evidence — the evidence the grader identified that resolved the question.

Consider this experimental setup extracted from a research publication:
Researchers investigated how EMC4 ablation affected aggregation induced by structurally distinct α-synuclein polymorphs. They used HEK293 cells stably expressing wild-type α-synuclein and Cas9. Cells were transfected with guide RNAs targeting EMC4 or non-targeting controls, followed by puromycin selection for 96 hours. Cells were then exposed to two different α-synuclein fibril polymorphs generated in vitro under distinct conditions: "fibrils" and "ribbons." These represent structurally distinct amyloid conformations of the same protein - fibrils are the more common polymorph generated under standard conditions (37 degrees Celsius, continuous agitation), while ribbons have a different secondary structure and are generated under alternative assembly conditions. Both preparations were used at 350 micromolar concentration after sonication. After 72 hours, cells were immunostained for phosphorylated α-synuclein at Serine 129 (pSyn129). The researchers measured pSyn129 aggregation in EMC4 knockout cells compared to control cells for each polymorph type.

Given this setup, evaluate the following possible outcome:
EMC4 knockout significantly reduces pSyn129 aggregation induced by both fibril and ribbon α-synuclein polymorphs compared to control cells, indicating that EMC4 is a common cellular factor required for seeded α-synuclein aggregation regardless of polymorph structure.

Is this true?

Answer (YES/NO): NO